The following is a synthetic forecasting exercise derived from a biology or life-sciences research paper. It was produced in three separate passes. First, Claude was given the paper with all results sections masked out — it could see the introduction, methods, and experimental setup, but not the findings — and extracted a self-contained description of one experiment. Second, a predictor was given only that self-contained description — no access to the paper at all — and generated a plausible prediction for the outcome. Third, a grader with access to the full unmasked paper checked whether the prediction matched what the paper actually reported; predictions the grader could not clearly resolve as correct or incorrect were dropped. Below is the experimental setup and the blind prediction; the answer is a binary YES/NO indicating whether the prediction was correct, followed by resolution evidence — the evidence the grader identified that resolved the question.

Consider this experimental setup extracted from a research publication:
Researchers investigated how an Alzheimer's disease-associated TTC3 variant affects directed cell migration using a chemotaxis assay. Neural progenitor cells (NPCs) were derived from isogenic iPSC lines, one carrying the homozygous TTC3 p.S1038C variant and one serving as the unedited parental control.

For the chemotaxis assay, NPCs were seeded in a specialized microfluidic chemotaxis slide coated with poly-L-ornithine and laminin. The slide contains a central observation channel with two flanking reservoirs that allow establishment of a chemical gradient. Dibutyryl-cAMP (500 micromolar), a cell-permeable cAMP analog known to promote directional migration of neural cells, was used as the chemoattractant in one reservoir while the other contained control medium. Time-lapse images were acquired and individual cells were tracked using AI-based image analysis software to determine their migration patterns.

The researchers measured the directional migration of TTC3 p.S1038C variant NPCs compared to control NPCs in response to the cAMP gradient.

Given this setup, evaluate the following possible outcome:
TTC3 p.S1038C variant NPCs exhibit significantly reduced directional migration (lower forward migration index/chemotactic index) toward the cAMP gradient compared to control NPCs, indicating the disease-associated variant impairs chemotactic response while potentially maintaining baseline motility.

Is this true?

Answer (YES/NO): NO